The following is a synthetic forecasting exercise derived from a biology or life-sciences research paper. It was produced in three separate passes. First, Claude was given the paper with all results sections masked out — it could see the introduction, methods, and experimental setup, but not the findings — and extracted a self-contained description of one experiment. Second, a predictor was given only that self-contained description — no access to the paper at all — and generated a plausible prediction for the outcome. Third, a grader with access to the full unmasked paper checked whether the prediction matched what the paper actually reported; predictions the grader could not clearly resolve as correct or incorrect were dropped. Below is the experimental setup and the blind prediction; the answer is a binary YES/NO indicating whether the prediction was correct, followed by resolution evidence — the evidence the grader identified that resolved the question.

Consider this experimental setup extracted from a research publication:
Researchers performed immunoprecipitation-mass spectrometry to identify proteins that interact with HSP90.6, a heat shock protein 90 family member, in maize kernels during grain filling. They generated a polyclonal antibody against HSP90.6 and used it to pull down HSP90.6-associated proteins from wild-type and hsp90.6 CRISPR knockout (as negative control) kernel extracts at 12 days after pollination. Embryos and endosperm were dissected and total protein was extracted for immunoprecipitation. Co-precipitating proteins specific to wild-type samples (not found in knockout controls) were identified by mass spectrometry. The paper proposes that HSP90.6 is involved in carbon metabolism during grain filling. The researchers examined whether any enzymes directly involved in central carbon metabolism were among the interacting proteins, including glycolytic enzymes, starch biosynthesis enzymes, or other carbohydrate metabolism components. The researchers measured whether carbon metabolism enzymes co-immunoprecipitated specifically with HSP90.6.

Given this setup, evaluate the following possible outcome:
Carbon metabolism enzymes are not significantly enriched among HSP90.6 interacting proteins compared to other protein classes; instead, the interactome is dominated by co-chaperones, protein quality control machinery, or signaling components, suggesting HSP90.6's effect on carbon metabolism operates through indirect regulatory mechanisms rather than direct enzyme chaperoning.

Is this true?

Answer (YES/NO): YES